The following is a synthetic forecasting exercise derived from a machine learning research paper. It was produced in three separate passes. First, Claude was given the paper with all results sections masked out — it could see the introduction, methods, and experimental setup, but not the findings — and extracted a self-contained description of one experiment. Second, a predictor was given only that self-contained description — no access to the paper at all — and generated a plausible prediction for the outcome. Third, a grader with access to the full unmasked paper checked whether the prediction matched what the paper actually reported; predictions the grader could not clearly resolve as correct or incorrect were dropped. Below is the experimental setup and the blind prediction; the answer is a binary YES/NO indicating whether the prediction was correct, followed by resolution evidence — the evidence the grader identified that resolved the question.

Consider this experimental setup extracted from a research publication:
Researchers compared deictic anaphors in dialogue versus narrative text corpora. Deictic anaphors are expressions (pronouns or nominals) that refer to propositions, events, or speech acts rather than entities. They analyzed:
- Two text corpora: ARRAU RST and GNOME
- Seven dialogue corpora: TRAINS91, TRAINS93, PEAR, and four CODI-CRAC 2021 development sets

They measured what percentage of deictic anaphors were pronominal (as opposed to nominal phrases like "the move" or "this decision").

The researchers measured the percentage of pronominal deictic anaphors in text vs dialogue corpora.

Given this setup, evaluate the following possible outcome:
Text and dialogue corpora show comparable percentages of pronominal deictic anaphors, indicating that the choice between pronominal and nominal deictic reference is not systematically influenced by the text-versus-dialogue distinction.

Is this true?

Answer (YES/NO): NO